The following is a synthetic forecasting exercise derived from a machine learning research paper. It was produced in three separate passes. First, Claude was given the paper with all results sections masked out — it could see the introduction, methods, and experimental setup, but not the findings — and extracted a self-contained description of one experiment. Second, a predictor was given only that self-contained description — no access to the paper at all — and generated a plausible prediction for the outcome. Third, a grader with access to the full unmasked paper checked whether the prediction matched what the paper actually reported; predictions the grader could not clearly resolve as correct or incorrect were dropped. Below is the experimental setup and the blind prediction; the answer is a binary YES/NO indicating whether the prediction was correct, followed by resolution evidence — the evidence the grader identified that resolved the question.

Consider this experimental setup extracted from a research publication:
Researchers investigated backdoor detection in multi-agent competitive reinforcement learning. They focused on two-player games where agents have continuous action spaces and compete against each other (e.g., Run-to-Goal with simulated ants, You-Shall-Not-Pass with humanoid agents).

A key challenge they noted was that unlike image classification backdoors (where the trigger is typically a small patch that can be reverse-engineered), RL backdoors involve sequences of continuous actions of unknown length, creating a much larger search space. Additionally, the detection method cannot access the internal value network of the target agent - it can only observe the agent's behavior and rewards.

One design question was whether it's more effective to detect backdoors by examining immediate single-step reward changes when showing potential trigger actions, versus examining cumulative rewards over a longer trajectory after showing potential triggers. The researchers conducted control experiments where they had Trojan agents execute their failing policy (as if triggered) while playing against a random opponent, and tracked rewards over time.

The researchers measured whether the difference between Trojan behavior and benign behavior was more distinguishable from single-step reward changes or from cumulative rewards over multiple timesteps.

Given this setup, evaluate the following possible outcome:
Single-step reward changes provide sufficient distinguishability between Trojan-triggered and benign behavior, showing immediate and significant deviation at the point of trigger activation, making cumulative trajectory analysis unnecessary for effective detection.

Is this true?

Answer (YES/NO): NO